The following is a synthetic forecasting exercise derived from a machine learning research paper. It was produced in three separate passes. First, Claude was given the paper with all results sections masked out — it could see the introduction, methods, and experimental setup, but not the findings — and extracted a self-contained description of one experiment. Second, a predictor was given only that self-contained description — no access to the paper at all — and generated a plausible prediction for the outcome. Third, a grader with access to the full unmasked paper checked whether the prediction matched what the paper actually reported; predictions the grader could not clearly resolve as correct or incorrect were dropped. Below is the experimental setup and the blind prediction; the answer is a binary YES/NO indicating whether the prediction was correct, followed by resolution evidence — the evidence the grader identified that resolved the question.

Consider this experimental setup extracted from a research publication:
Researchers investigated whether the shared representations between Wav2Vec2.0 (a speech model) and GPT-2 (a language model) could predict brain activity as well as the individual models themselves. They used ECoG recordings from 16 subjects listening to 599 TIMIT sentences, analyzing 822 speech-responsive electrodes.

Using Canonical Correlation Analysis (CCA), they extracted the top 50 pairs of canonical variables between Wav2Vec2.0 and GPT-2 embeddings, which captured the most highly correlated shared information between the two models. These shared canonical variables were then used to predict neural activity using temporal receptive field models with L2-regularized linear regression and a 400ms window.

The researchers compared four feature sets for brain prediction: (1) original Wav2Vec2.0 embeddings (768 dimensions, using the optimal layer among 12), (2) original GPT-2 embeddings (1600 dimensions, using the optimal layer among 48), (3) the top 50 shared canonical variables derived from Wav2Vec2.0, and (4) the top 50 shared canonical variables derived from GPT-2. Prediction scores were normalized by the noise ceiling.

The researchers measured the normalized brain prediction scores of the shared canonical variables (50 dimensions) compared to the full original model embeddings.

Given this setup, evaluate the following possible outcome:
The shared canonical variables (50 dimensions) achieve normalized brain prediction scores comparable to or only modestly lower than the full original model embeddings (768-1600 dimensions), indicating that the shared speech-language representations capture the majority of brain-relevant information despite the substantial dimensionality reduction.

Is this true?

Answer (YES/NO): YES